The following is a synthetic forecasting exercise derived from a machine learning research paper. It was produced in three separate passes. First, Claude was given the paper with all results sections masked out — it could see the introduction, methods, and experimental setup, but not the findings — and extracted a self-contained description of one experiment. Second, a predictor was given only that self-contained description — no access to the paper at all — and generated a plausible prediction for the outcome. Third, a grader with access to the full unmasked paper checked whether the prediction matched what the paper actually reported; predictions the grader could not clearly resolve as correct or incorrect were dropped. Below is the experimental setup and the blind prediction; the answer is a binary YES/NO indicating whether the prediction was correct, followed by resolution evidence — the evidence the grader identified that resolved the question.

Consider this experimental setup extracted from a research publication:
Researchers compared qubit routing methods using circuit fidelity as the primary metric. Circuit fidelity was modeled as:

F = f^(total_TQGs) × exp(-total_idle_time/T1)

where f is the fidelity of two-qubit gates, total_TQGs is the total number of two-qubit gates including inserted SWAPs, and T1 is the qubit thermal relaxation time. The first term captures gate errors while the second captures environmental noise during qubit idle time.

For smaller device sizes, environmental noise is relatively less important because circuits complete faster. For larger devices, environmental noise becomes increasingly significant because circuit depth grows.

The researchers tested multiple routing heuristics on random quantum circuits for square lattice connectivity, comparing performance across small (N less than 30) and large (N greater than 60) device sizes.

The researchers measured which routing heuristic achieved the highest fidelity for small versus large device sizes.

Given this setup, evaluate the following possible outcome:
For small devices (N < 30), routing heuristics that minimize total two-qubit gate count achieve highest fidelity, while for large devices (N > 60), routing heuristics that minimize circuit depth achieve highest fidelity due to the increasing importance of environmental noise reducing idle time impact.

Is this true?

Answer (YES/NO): YES